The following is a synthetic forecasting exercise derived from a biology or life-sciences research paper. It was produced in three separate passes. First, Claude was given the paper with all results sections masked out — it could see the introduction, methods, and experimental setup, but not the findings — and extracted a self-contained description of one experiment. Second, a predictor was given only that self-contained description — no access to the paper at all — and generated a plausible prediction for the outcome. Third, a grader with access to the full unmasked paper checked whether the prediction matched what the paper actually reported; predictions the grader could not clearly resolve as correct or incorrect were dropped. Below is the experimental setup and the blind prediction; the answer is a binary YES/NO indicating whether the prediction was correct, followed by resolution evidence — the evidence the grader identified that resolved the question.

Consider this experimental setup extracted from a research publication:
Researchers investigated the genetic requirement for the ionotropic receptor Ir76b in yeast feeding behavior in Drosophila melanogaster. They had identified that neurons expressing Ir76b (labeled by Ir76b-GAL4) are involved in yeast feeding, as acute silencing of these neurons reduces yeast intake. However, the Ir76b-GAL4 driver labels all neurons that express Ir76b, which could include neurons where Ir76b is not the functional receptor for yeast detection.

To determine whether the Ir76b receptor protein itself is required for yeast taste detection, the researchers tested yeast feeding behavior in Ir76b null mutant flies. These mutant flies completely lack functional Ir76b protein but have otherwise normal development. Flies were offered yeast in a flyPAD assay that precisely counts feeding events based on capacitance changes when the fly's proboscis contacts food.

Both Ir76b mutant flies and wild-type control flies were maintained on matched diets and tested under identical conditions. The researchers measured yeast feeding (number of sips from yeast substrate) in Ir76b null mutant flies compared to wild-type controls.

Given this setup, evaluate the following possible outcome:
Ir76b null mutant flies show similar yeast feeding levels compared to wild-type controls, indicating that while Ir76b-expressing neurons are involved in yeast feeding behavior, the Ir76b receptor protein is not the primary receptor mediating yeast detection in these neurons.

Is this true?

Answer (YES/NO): YES